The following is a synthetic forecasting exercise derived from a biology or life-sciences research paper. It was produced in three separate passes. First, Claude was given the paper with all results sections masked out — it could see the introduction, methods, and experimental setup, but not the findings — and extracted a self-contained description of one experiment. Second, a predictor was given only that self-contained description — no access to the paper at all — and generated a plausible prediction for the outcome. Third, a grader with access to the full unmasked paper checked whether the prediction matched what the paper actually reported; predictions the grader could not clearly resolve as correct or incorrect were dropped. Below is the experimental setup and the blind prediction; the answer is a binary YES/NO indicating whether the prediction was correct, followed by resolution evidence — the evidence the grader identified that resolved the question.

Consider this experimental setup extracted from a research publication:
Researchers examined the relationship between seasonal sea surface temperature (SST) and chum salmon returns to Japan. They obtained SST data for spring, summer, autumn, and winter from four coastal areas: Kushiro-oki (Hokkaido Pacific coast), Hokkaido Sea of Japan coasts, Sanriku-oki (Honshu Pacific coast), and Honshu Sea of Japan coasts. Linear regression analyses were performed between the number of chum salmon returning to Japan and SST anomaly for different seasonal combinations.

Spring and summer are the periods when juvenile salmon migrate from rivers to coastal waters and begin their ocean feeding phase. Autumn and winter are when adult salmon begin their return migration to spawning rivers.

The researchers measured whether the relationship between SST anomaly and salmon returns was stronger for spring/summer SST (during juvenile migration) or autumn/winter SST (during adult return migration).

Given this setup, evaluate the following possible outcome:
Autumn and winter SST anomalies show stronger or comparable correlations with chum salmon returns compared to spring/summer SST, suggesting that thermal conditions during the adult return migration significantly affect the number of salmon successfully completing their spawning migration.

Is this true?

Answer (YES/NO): NO